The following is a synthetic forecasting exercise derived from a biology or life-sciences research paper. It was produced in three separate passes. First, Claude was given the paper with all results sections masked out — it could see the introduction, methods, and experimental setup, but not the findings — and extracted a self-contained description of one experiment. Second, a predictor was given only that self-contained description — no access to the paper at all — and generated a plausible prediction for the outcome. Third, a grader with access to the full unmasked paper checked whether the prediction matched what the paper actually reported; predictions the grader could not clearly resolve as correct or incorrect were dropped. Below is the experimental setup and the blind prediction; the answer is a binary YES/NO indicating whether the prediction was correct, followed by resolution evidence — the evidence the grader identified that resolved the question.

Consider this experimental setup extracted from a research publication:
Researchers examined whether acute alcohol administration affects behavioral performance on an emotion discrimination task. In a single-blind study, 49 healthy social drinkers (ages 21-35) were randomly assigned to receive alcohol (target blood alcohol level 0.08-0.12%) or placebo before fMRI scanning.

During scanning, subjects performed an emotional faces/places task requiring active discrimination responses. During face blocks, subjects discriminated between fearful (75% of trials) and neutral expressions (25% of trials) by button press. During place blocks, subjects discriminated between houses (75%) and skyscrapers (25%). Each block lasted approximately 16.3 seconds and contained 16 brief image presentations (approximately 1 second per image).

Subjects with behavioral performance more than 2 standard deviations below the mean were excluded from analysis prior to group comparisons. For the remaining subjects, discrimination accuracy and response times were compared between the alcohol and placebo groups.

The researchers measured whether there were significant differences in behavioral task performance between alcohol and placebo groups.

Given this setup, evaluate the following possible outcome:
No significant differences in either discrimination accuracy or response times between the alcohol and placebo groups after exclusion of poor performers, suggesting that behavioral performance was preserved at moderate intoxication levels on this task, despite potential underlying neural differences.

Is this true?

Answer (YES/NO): NO